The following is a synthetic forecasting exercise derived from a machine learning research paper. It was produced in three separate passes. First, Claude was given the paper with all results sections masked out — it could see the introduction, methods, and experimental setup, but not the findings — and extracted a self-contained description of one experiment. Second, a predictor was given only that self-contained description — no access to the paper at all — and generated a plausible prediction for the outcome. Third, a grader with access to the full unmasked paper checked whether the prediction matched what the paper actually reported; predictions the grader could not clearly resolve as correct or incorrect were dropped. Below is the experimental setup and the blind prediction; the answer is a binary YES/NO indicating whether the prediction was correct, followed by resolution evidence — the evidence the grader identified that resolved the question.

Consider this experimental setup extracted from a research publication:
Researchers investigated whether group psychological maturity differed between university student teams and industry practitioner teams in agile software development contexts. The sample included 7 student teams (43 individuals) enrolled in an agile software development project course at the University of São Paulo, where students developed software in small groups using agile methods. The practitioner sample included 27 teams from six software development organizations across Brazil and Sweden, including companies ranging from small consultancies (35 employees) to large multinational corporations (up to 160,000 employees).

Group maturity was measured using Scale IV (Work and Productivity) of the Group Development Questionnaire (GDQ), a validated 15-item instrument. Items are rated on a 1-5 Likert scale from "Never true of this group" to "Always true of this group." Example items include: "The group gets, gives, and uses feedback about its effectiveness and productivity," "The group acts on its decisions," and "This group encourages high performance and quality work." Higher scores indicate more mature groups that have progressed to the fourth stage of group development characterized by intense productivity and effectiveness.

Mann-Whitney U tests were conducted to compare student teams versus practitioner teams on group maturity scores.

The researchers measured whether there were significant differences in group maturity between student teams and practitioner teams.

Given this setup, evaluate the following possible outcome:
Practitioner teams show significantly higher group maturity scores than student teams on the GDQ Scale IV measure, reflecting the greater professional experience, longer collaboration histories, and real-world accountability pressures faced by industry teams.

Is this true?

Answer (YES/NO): NO